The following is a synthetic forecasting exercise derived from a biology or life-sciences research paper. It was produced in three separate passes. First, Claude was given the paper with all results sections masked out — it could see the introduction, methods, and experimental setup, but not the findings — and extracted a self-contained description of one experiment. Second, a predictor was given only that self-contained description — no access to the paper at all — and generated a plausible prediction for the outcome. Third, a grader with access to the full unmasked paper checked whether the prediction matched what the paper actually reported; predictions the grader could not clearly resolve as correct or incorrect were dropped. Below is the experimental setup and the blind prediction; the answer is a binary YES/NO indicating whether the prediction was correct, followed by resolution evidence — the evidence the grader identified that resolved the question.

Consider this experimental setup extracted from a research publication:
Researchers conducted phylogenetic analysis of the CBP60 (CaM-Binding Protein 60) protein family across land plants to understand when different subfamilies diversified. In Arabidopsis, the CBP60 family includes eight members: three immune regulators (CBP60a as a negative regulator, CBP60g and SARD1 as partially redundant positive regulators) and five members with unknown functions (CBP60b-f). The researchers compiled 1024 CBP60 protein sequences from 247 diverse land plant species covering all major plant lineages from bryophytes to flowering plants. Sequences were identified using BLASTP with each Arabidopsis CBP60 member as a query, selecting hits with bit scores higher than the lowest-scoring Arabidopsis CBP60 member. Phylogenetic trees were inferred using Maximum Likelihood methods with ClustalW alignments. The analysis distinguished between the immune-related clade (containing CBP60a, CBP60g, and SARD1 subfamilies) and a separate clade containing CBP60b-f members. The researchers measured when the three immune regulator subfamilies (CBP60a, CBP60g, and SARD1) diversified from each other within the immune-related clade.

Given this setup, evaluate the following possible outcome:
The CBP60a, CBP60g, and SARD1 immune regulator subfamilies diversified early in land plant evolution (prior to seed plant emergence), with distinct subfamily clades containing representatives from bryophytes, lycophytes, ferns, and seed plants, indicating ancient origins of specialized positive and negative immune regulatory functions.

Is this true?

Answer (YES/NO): NO